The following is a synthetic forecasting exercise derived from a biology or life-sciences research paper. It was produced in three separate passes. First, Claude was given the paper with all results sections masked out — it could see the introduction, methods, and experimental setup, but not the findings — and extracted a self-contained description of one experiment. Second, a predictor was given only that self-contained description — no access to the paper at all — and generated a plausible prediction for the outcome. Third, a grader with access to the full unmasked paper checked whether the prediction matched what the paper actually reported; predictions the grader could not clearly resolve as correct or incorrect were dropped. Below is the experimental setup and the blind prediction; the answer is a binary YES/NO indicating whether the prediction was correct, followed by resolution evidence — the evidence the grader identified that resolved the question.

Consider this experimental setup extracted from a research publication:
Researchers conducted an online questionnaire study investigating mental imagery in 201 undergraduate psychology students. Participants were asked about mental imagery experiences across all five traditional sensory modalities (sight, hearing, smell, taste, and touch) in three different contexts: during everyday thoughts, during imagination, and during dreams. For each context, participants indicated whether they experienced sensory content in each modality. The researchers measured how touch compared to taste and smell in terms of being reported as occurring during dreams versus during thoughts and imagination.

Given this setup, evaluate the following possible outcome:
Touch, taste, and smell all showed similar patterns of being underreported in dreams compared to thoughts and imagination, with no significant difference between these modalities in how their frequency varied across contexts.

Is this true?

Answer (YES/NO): NO